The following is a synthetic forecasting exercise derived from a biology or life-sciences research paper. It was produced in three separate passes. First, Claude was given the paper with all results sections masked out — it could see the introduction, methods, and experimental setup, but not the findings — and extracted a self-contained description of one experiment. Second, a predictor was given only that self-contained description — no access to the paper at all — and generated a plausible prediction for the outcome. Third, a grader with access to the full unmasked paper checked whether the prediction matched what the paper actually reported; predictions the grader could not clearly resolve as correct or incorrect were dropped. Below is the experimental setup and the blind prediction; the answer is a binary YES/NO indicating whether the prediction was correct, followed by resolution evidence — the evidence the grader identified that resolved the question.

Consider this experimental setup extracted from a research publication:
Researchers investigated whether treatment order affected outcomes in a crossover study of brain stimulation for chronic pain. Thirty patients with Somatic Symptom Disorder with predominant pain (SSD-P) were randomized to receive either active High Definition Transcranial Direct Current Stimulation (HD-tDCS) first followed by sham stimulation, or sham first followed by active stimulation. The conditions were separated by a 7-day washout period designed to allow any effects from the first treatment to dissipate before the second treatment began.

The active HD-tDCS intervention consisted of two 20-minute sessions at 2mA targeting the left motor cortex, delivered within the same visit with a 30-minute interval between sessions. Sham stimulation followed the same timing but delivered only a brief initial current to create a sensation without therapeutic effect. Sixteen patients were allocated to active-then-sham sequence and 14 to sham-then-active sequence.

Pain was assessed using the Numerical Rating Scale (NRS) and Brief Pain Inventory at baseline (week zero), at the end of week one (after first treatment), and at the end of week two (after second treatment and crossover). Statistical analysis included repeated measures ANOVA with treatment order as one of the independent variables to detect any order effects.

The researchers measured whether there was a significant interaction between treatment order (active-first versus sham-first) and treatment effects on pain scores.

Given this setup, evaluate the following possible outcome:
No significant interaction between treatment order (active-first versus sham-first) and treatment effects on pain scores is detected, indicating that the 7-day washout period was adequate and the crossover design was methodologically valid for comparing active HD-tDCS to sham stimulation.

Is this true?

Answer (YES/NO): YES